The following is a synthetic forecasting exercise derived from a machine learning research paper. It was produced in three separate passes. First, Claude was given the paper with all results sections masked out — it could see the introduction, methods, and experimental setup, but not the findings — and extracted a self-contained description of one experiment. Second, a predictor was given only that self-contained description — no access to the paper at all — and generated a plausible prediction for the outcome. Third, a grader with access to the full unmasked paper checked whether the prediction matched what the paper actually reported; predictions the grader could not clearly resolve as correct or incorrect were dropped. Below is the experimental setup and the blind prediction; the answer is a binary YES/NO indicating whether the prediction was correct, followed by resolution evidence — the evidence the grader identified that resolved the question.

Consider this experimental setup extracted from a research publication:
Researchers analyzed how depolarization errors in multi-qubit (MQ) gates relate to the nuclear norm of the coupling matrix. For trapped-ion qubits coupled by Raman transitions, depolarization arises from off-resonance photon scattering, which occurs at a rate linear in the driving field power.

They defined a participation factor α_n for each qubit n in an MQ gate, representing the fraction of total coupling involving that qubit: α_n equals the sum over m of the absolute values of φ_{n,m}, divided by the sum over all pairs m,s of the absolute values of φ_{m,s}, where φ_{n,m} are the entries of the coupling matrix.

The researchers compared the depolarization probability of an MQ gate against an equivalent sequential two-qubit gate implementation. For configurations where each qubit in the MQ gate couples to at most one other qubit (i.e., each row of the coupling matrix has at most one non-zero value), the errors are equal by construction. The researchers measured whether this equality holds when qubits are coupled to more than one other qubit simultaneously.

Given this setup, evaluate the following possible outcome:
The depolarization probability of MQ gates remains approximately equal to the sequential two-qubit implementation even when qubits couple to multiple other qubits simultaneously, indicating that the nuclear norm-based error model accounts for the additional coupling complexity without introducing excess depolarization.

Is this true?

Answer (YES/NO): NO